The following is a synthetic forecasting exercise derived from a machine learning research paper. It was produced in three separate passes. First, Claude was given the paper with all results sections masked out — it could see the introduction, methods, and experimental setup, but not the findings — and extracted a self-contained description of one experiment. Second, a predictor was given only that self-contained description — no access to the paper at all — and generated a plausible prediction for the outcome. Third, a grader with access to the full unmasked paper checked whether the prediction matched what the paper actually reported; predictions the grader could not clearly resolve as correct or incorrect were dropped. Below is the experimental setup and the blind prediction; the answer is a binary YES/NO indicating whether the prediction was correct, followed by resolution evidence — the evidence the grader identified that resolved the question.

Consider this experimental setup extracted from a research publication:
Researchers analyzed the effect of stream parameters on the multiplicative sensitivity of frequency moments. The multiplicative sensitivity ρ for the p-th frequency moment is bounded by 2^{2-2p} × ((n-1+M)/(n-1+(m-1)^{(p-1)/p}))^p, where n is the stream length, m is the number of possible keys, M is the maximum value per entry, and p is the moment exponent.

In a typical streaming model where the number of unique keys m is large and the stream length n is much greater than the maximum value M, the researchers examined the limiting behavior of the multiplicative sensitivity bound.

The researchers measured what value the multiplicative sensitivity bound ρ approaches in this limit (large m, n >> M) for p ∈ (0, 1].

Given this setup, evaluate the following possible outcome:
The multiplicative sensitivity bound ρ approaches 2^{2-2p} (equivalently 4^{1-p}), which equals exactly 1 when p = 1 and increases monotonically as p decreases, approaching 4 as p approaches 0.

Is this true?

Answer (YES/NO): YES